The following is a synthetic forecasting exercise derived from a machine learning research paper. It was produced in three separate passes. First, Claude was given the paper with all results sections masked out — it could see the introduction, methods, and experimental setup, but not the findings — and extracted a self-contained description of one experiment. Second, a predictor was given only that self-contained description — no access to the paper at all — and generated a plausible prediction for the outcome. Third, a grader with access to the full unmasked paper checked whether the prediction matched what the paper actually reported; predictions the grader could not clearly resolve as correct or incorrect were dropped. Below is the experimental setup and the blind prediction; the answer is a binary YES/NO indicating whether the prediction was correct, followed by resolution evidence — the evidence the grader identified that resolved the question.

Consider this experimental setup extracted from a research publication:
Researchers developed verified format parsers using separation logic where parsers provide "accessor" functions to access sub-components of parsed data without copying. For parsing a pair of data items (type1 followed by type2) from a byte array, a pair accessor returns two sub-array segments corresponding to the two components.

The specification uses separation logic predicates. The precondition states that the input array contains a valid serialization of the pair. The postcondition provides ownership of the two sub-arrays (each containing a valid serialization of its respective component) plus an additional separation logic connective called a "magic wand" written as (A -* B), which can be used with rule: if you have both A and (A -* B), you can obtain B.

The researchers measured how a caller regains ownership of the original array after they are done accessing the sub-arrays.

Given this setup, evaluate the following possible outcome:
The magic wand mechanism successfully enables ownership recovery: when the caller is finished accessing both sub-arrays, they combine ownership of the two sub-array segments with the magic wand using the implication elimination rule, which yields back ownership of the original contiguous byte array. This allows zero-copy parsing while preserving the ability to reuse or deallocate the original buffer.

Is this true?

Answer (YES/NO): YES